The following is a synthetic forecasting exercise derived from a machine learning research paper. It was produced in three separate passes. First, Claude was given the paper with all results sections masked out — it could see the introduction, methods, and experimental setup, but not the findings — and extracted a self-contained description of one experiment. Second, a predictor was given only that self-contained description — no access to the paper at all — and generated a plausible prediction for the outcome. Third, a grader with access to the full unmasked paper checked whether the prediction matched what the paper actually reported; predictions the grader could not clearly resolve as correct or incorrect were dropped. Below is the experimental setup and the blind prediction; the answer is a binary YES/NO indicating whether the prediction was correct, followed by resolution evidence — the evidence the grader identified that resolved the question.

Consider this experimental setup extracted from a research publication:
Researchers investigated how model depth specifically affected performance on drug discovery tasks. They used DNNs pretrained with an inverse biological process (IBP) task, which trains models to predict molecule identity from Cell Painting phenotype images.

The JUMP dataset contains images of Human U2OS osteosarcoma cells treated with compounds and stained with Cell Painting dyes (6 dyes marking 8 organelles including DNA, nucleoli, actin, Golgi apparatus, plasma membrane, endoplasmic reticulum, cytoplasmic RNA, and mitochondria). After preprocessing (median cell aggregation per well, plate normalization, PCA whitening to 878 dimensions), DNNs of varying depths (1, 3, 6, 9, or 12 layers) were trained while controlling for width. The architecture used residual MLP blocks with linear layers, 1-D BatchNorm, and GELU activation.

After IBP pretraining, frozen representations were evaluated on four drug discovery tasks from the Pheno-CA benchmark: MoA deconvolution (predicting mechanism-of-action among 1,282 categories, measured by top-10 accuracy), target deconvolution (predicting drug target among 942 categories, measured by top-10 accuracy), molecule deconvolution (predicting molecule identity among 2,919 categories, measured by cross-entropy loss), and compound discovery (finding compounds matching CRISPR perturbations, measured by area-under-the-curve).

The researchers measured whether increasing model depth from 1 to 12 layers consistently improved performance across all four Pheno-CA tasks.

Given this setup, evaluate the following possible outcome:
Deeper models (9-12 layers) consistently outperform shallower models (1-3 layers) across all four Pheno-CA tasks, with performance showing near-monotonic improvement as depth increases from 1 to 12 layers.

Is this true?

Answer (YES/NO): NO